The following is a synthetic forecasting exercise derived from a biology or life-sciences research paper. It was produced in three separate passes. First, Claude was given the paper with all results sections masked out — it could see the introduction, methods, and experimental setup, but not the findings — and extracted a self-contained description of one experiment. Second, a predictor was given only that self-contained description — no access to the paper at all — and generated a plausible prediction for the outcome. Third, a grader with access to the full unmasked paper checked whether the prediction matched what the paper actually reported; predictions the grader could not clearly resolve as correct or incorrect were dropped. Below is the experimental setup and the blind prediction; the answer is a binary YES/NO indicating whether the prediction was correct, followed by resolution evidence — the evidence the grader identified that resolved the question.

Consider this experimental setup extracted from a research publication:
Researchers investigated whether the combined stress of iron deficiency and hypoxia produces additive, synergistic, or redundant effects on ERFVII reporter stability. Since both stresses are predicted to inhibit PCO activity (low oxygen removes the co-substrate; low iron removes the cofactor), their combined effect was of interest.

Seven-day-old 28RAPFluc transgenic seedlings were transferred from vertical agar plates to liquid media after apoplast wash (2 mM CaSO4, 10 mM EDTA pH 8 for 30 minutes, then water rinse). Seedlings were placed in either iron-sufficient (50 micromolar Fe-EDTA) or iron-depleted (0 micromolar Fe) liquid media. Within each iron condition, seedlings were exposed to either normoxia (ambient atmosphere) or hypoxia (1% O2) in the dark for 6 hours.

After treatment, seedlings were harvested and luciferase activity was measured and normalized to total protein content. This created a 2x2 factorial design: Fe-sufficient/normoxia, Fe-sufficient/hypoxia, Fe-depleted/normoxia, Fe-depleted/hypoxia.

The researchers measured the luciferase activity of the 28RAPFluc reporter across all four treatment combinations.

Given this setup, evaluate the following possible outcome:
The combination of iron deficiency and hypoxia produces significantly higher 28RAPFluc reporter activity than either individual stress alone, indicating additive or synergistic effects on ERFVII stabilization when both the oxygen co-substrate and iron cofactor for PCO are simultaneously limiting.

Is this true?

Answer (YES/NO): NO